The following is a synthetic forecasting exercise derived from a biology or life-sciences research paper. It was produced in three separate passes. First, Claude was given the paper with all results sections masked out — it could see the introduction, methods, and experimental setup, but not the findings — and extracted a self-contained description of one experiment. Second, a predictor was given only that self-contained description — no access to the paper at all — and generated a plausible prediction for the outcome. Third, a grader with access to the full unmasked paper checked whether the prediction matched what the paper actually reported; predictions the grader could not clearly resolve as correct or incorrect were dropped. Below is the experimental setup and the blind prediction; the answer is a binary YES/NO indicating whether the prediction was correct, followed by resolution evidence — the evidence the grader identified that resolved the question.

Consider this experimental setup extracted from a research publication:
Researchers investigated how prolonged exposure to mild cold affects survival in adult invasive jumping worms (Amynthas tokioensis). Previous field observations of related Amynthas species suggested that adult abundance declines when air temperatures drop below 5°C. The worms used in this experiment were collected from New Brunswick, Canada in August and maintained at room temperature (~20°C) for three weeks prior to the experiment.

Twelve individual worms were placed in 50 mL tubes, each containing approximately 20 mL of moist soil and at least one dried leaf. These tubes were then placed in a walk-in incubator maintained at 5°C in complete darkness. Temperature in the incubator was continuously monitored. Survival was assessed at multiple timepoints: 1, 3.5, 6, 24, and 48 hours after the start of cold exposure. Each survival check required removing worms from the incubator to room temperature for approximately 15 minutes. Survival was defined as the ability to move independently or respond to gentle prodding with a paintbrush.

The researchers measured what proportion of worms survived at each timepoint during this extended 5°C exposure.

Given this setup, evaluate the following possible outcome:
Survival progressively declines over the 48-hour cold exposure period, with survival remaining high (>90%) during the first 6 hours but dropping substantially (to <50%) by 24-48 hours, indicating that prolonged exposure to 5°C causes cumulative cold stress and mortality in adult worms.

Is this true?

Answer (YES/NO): YES